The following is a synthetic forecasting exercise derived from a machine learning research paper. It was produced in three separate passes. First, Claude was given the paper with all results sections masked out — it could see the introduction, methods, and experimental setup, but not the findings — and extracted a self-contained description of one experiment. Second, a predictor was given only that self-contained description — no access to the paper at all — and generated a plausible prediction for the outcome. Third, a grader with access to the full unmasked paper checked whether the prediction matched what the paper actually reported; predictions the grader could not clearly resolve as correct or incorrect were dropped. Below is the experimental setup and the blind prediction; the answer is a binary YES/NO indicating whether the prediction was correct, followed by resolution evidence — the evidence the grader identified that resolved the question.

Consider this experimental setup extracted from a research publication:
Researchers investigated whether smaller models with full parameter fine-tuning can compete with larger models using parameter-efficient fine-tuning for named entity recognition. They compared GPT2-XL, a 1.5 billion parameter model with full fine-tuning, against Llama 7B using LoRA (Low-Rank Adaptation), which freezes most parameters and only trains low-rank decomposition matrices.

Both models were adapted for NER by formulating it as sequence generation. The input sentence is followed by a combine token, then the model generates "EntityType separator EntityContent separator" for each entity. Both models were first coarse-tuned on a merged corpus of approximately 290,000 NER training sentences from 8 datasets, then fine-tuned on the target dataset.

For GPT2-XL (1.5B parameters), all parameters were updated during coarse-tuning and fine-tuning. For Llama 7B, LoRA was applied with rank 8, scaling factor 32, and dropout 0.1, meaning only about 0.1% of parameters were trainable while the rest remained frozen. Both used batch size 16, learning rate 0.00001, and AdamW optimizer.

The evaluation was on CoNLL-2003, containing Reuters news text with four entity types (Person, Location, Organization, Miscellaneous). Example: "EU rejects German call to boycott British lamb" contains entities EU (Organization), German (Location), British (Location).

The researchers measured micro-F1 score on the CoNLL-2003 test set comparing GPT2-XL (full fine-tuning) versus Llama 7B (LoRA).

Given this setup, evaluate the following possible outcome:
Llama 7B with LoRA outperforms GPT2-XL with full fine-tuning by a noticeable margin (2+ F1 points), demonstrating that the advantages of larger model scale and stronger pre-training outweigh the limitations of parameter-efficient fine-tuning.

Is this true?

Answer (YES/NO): NO